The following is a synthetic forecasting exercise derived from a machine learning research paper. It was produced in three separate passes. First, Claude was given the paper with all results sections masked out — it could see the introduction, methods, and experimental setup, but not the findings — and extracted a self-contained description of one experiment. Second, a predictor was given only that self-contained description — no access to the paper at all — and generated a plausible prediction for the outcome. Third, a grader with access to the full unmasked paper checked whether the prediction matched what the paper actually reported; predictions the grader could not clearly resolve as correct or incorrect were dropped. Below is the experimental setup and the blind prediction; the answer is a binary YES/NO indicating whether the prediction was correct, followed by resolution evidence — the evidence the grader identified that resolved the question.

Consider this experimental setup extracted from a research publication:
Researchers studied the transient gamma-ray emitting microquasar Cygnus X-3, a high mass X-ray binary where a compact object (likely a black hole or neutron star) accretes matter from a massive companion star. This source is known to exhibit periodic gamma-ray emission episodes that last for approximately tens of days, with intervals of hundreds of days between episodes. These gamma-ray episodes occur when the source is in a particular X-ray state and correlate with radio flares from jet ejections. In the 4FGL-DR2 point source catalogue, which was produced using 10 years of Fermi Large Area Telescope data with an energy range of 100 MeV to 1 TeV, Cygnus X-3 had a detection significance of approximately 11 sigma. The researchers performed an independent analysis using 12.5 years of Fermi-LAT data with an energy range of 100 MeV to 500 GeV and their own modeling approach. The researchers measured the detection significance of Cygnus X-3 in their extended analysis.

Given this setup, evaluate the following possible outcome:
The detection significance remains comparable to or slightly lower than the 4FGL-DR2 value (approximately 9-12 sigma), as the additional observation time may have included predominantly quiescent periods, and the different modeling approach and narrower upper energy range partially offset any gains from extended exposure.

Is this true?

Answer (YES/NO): NO